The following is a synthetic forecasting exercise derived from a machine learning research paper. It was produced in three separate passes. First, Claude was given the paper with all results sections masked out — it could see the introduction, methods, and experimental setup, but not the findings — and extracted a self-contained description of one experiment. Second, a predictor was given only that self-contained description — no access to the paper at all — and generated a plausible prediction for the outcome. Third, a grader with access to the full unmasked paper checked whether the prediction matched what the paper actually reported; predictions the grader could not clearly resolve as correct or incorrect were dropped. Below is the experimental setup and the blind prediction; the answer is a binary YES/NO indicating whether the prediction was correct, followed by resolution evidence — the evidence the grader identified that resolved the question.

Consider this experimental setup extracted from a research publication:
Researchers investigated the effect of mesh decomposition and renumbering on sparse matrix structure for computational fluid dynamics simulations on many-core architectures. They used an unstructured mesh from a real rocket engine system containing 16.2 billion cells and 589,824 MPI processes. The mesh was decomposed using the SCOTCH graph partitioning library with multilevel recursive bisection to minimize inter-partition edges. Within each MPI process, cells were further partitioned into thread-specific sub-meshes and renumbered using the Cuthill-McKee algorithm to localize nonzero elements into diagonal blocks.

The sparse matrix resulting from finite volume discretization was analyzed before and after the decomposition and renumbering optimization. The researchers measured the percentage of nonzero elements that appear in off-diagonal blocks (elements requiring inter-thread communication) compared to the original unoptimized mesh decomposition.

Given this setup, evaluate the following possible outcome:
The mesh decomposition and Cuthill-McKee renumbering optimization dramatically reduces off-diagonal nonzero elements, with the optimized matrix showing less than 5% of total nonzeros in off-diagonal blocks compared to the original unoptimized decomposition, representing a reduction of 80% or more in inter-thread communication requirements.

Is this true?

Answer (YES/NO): YES